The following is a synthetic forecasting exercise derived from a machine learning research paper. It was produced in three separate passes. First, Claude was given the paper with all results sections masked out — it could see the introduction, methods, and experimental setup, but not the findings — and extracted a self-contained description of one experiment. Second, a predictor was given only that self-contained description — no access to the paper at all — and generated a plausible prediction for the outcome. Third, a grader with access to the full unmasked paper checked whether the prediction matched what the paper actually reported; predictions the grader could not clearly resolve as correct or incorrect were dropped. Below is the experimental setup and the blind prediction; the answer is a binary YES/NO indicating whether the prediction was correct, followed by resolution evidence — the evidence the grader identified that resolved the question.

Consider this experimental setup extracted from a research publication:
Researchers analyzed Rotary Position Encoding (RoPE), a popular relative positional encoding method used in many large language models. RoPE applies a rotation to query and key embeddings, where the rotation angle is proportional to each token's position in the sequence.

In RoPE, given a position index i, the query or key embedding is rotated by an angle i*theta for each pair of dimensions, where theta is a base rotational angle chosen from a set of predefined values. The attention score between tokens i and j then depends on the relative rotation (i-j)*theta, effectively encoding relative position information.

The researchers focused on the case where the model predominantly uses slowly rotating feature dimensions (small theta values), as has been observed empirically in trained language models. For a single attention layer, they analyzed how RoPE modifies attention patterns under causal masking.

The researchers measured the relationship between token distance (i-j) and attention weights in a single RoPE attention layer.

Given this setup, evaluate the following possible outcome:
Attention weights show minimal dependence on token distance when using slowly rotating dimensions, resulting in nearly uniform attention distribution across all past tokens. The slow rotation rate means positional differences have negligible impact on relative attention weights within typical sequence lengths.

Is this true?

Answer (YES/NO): NO